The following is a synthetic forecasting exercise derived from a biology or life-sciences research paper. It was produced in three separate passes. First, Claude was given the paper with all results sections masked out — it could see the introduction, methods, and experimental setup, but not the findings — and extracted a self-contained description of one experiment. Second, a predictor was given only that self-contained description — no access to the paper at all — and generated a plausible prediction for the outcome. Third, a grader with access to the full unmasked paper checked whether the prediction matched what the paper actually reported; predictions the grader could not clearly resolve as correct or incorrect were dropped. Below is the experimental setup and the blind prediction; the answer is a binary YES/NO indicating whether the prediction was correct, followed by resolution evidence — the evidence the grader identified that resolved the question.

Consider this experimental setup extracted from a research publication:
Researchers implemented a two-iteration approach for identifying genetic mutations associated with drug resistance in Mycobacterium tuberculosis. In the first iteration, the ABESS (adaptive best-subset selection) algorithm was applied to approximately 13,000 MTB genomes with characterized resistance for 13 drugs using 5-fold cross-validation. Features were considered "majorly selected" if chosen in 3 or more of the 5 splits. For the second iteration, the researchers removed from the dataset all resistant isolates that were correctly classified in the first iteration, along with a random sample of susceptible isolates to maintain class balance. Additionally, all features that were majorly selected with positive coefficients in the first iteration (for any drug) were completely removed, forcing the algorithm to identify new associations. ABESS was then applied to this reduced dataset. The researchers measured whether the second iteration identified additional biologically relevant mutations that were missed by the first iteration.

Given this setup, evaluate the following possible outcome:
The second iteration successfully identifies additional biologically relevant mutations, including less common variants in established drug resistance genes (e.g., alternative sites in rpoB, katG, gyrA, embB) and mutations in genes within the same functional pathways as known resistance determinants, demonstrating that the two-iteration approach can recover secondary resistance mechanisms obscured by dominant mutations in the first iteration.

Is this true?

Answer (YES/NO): YES